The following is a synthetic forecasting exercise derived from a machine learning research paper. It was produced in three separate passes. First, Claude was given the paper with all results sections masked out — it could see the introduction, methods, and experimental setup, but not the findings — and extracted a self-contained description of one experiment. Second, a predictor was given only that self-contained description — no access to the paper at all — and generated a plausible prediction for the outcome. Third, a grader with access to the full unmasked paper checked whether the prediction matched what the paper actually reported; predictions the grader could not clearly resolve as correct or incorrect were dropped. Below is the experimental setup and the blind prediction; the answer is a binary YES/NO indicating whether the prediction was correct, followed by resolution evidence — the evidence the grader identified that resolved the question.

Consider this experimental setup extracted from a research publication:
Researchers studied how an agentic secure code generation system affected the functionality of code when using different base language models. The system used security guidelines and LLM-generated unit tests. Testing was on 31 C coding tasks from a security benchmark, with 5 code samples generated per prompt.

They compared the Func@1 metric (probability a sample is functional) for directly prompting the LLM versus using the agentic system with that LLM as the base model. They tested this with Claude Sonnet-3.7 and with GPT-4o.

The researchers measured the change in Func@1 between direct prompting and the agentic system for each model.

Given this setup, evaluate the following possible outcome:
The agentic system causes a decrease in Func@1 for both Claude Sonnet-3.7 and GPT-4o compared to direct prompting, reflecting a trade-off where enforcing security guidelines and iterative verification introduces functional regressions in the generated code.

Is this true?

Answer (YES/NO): YES